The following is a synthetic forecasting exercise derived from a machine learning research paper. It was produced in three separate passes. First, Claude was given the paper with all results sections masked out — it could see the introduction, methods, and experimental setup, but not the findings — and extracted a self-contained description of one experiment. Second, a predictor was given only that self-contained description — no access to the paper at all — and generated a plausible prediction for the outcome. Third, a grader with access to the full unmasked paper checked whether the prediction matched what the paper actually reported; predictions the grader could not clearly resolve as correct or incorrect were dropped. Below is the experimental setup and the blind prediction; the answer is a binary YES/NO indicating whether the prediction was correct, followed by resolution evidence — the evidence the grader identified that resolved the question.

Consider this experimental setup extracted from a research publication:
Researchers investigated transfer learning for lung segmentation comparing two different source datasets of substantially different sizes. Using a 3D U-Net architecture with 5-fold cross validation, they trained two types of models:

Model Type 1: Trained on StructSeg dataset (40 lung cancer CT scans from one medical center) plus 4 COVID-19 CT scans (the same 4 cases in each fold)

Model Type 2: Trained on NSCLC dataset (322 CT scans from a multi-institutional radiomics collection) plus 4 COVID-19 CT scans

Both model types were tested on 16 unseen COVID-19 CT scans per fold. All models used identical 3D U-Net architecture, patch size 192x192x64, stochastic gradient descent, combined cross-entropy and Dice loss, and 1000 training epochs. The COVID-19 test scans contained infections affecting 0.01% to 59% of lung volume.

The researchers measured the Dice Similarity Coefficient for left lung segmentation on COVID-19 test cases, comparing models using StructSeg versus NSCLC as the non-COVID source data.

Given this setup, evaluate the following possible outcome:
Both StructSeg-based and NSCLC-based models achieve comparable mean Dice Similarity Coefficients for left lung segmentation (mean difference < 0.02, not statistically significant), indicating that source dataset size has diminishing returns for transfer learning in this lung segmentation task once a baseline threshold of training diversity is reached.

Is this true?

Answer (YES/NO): NO